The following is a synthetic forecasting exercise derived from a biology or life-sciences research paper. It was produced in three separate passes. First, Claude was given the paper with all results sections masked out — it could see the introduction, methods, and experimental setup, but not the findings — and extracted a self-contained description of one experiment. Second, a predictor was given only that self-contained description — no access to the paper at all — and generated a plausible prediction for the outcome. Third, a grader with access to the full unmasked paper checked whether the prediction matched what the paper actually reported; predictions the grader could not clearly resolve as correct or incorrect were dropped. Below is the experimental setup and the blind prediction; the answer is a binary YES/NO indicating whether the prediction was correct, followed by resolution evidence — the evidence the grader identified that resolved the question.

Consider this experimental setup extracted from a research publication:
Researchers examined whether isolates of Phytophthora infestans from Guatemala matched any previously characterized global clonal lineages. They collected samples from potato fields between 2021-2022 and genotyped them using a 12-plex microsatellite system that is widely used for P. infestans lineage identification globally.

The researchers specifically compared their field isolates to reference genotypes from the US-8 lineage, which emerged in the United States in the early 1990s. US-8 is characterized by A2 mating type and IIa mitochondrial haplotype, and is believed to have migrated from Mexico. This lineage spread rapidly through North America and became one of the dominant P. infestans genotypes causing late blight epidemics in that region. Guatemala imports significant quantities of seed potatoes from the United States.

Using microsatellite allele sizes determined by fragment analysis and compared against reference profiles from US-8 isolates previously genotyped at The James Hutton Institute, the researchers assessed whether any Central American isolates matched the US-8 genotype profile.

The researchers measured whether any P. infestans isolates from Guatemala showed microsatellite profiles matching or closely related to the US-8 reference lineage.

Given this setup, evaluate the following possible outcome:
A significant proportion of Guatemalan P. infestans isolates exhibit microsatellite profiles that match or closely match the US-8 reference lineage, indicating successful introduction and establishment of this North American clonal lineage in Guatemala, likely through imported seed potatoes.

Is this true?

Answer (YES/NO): NO